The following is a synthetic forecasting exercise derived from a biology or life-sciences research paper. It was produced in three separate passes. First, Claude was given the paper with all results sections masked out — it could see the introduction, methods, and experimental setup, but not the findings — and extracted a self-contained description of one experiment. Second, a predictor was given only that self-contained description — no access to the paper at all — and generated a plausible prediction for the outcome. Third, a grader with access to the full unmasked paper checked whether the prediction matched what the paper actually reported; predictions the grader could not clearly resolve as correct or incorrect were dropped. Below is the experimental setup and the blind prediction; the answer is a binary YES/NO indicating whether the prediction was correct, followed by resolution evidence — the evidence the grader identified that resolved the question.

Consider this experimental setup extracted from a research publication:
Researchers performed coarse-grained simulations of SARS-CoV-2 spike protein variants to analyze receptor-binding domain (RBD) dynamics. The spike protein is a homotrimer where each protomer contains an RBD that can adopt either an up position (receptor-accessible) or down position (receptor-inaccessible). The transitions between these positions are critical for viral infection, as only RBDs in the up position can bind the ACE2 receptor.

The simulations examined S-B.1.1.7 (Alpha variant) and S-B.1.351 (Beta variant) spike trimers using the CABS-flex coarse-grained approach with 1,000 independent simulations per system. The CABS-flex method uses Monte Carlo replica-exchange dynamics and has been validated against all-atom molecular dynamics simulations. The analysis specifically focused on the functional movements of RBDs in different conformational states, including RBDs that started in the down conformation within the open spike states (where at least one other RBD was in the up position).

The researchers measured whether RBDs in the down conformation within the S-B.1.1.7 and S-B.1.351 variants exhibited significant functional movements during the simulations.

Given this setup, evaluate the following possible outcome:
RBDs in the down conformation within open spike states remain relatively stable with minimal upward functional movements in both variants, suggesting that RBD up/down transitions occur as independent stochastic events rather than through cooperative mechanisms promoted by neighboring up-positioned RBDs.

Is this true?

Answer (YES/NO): NO